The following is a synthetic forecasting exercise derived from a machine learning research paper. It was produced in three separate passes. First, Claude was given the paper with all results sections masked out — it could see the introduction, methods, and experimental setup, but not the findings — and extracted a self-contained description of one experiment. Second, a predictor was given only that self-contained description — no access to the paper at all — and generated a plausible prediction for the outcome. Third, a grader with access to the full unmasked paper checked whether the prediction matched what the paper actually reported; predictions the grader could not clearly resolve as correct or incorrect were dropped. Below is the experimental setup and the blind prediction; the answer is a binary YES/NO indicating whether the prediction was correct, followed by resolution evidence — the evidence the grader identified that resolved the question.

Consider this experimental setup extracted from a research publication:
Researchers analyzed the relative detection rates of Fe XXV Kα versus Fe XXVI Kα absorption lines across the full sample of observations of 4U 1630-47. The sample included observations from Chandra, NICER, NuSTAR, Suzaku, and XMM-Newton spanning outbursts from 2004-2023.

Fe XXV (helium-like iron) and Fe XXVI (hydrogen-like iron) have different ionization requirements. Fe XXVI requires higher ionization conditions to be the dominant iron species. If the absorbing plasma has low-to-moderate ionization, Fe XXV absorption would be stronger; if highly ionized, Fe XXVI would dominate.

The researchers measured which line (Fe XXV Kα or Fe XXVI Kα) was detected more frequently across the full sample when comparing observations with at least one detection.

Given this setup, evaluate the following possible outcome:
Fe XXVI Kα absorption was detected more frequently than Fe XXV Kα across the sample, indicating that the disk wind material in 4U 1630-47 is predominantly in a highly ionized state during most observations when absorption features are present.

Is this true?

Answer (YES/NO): YES